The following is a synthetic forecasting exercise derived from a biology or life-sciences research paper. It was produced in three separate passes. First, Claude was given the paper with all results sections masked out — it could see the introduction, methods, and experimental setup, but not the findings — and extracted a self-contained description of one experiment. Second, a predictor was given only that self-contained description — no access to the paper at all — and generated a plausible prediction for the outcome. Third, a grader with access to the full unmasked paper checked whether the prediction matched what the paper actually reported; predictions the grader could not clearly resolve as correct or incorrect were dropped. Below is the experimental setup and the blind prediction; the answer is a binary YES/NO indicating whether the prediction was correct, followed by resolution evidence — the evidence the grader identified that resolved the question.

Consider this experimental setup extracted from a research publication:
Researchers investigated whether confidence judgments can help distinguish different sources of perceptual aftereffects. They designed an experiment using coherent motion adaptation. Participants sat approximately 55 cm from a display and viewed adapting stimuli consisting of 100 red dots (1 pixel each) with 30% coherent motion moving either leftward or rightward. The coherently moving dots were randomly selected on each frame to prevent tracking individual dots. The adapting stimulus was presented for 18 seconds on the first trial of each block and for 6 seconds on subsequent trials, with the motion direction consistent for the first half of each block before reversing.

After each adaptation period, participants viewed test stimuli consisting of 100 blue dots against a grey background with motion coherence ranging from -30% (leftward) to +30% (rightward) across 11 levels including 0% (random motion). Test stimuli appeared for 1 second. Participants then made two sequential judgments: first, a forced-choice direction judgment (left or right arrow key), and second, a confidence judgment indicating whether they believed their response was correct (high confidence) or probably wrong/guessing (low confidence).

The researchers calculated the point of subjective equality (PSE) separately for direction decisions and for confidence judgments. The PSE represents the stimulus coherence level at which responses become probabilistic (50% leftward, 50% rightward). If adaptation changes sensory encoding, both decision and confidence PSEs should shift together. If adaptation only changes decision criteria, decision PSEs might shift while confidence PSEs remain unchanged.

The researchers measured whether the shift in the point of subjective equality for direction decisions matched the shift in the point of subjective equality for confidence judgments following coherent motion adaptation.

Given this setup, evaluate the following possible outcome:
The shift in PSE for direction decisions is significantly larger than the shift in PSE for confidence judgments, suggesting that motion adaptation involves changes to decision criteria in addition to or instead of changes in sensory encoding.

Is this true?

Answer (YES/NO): NO